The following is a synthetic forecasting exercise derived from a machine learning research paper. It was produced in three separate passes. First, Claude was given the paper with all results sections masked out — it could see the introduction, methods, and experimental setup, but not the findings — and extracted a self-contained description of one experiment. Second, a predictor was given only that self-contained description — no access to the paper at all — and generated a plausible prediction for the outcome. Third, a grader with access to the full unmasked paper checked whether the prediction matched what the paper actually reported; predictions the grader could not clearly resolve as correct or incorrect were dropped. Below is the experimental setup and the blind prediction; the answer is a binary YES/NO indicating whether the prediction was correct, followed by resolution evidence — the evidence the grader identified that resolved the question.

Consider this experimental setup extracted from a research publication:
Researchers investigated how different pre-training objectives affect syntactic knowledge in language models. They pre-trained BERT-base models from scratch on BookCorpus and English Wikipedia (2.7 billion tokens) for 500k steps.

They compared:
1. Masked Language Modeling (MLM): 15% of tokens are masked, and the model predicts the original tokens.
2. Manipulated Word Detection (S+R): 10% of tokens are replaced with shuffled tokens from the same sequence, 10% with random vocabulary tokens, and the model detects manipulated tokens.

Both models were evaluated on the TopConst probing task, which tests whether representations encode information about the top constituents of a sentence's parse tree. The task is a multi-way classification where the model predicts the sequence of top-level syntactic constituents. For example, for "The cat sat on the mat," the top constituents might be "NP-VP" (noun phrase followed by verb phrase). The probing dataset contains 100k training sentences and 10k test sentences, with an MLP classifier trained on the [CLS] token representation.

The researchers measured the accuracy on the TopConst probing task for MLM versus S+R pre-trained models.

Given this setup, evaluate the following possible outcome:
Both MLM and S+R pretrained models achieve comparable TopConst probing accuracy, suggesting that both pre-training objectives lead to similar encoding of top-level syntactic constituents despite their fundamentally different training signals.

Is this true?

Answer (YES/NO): NO